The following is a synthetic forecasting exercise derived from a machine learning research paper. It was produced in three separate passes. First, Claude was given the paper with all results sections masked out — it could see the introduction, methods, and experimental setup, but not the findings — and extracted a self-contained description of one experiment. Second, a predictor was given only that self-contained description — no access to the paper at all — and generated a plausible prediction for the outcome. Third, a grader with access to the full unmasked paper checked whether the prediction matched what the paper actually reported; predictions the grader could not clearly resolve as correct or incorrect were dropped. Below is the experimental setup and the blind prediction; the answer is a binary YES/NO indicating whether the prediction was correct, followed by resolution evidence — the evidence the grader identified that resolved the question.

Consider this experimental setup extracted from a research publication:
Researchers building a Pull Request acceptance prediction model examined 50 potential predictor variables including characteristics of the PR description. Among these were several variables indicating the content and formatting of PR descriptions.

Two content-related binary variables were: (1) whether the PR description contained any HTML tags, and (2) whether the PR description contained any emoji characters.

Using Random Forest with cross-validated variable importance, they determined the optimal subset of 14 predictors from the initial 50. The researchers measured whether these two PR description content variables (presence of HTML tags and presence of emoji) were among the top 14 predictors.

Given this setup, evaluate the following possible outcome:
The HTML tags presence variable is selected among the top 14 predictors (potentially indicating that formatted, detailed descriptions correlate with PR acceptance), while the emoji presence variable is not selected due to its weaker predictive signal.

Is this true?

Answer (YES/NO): NO